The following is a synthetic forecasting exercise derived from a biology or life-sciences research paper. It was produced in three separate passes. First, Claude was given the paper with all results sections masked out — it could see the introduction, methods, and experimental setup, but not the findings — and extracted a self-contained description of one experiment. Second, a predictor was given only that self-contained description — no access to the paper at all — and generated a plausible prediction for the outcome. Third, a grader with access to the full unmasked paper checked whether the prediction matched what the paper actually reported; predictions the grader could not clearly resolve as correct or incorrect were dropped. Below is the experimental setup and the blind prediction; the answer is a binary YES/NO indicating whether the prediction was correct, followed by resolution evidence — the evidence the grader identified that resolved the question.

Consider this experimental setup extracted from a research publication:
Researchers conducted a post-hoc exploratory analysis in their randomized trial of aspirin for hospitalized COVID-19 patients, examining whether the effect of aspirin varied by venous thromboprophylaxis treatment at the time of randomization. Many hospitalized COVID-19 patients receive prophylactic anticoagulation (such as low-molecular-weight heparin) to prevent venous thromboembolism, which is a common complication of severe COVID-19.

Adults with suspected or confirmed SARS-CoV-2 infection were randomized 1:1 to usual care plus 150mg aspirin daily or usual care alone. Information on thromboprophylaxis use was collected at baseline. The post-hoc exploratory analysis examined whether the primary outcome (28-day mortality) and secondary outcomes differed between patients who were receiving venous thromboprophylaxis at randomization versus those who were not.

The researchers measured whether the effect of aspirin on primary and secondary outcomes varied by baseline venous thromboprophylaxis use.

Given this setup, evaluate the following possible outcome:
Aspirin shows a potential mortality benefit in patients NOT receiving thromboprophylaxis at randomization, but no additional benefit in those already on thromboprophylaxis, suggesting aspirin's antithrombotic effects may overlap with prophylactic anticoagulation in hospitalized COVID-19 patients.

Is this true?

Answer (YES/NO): NO